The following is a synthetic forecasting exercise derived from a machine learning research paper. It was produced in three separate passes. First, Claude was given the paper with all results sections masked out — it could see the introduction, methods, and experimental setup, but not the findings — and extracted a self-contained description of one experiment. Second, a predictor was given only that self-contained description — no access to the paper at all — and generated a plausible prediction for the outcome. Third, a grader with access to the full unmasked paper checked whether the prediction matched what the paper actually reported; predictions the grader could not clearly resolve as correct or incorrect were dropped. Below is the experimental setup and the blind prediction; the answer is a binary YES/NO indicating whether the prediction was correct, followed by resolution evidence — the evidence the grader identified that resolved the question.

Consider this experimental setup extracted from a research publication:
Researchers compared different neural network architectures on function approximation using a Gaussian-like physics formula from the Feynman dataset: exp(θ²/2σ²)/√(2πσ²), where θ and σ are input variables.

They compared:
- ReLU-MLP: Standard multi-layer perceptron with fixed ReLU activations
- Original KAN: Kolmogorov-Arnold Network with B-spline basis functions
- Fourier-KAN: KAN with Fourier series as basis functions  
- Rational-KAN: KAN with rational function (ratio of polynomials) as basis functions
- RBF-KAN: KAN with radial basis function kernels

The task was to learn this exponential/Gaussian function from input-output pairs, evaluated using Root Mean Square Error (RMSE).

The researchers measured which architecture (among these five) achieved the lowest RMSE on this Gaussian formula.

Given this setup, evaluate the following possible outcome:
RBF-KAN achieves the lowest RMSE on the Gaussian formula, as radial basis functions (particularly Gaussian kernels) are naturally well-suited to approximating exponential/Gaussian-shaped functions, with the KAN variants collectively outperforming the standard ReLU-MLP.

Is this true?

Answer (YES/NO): NO